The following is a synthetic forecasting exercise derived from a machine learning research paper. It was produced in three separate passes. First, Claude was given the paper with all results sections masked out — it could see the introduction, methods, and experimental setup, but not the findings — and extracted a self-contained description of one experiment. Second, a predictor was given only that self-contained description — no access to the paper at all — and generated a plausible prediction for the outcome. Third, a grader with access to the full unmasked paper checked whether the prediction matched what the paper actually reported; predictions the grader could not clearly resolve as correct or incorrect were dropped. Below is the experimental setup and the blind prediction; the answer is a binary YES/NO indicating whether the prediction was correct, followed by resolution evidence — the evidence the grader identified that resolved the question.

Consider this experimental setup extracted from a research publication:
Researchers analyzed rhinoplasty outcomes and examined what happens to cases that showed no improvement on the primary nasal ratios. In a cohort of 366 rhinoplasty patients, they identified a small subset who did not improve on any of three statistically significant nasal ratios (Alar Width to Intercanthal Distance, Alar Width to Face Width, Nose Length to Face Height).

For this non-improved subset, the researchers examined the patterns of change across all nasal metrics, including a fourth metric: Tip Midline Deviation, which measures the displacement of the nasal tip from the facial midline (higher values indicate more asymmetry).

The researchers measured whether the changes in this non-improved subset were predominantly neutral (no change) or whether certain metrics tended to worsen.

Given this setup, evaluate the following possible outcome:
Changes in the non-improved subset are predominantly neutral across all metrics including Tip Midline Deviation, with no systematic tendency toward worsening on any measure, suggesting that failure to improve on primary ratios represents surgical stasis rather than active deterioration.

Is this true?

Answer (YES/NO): NO